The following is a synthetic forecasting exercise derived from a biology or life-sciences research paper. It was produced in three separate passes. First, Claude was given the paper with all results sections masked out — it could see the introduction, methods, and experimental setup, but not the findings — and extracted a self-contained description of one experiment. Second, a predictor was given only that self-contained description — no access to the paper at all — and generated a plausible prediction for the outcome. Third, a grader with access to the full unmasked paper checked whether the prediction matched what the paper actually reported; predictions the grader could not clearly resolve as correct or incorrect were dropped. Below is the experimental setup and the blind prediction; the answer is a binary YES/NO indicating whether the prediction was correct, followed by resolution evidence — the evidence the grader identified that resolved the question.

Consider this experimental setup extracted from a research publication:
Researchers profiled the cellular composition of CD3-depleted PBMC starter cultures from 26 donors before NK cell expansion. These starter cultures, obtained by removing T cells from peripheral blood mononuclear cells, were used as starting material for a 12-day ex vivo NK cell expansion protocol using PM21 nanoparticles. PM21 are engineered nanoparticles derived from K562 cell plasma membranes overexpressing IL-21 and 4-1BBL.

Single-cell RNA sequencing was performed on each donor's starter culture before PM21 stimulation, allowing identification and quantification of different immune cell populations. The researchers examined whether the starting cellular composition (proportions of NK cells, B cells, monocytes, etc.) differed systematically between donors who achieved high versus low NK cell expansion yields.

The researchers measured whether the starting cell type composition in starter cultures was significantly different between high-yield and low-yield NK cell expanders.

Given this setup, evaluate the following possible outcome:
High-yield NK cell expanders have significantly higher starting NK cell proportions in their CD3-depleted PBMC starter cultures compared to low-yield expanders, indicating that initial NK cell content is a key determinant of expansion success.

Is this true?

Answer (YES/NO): NO